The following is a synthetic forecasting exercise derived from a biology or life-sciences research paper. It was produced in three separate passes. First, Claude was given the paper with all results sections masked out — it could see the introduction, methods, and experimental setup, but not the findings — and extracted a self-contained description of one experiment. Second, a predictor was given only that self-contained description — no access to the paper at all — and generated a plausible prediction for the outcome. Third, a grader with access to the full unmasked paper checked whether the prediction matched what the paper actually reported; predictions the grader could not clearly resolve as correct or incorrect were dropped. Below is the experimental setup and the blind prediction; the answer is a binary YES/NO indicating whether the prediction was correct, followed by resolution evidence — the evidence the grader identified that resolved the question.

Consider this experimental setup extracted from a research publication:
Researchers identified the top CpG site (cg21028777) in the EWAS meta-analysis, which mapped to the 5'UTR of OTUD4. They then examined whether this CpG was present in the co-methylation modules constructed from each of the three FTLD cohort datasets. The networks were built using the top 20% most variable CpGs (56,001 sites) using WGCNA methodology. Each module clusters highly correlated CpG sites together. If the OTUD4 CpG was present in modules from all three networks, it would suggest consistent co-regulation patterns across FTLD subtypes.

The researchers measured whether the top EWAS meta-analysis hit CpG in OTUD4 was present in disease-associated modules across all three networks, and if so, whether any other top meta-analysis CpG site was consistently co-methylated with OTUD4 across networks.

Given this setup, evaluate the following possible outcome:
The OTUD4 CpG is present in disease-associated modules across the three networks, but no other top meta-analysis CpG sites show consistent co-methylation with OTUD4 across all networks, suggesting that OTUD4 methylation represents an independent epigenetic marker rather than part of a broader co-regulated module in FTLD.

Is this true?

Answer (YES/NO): NO